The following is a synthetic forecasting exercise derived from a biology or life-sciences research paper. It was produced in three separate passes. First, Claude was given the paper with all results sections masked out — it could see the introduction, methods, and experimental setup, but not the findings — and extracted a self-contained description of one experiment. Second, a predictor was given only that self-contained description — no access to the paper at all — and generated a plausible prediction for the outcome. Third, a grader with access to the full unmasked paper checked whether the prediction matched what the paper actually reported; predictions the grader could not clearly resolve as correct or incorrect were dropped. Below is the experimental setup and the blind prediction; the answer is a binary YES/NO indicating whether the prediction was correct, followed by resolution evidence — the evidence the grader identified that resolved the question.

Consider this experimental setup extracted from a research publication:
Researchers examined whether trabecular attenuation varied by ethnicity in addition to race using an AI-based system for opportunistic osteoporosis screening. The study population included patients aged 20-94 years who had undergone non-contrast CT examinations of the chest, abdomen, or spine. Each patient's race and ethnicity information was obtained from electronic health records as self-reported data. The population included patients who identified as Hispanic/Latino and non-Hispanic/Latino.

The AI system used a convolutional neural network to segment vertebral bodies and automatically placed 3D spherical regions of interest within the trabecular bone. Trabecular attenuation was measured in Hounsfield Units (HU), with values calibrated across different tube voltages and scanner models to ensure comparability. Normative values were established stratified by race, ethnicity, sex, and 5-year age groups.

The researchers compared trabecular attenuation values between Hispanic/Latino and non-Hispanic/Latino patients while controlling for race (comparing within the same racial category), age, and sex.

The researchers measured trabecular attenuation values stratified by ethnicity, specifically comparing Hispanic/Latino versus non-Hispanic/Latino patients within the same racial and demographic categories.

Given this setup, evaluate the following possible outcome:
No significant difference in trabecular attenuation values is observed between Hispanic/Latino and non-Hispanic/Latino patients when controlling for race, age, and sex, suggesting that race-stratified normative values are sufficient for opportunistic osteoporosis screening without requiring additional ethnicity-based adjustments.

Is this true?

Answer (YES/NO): NO